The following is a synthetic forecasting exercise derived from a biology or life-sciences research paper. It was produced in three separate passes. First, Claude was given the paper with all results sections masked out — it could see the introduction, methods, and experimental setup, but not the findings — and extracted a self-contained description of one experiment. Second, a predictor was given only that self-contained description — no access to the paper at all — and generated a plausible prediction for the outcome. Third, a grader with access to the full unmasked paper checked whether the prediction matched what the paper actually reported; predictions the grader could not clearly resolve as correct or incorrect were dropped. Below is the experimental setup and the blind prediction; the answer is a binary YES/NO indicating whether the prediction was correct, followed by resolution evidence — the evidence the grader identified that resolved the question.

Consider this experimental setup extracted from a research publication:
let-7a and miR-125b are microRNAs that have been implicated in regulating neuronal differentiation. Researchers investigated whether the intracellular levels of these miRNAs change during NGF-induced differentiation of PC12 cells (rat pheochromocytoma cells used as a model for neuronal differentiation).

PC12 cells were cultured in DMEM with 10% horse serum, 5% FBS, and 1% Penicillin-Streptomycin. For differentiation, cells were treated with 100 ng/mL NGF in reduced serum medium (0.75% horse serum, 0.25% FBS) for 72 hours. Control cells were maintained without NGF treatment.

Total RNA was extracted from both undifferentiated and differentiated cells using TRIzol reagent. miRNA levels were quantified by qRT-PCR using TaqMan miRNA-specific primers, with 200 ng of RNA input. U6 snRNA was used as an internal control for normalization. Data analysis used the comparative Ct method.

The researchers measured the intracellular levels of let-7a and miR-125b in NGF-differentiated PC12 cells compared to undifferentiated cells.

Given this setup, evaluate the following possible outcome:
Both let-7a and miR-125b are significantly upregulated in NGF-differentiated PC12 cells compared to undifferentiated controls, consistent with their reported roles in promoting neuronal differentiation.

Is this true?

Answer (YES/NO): NO